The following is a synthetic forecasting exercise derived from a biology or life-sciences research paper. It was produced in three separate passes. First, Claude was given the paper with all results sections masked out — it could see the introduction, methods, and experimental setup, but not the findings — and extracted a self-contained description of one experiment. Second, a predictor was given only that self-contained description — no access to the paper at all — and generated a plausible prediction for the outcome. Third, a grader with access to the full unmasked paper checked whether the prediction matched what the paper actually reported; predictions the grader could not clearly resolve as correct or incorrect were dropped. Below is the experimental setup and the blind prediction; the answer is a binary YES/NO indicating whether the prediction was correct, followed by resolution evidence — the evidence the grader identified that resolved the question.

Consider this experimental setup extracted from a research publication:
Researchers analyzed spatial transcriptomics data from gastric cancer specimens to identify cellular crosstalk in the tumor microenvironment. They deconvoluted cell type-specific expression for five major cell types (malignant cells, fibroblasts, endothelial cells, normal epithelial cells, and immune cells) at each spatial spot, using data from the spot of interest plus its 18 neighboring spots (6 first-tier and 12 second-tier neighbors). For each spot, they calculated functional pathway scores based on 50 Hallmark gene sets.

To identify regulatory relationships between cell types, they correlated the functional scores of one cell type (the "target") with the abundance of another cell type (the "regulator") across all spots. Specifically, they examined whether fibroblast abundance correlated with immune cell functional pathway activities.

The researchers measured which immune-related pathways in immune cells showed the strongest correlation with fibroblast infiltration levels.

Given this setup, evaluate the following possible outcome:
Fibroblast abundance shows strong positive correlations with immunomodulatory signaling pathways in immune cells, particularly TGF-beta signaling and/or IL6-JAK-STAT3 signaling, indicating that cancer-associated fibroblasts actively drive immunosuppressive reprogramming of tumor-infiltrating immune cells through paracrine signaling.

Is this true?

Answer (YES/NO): YES